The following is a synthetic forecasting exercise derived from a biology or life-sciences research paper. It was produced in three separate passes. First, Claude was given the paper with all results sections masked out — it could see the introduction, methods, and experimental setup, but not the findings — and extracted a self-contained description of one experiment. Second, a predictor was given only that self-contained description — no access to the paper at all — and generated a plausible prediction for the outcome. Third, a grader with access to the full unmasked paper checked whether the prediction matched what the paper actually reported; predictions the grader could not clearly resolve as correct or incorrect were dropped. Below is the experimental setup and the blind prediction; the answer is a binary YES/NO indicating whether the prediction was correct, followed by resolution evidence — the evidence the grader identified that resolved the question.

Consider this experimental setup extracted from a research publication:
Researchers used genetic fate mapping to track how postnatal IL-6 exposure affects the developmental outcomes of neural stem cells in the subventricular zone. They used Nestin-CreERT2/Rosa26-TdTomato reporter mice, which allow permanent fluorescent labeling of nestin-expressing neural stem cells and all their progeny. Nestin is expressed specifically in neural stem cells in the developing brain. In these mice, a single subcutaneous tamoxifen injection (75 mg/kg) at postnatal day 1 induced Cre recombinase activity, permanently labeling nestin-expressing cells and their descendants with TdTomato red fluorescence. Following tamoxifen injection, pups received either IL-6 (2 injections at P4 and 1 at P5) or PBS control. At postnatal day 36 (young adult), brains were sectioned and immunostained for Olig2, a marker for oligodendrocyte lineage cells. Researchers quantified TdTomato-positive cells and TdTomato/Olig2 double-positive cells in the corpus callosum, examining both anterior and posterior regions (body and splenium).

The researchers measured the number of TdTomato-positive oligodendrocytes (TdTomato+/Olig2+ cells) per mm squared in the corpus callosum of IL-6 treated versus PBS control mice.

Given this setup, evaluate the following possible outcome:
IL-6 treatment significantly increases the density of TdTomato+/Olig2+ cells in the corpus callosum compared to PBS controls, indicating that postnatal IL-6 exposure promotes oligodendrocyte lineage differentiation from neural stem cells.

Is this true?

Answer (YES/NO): NO